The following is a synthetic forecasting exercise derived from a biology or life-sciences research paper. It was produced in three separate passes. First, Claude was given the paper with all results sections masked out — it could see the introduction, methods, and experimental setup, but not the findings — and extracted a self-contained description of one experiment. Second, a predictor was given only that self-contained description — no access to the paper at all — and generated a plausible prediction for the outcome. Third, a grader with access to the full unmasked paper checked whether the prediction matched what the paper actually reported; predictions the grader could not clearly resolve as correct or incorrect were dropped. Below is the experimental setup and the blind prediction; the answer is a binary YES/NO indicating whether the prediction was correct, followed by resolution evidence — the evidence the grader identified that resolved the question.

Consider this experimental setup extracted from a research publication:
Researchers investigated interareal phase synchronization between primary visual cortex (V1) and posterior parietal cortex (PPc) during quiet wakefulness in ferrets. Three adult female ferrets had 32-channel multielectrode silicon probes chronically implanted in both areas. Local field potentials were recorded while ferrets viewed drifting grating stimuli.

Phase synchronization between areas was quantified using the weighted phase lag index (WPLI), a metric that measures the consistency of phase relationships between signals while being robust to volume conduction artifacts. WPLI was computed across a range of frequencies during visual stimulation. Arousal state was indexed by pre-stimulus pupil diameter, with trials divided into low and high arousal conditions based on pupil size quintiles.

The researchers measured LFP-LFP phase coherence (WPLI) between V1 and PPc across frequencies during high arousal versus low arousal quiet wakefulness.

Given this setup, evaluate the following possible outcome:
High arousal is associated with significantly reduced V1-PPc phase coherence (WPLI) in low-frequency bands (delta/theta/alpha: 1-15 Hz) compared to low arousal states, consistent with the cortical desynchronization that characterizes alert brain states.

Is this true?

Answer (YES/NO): NO